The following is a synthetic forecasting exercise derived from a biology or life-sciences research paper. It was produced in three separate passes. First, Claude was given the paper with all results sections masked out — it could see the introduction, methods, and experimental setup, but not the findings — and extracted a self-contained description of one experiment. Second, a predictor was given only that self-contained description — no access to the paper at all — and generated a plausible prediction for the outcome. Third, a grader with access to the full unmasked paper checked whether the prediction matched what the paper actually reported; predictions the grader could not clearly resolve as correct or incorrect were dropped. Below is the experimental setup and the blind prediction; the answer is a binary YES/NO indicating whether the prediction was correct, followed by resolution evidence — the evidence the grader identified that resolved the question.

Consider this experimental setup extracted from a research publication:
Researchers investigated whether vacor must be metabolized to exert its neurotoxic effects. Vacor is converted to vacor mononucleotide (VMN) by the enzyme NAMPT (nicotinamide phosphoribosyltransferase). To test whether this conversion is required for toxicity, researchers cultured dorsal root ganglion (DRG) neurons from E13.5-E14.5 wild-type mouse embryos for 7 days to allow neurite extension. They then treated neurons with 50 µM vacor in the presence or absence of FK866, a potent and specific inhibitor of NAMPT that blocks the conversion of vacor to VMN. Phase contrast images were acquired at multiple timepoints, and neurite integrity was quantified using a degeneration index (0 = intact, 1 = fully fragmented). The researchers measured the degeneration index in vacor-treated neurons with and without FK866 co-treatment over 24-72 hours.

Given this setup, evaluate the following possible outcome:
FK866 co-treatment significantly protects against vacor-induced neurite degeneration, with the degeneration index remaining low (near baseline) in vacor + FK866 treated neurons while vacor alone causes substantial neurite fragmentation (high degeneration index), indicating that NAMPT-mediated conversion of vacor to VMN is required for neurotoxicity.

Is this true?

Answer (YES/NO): NO